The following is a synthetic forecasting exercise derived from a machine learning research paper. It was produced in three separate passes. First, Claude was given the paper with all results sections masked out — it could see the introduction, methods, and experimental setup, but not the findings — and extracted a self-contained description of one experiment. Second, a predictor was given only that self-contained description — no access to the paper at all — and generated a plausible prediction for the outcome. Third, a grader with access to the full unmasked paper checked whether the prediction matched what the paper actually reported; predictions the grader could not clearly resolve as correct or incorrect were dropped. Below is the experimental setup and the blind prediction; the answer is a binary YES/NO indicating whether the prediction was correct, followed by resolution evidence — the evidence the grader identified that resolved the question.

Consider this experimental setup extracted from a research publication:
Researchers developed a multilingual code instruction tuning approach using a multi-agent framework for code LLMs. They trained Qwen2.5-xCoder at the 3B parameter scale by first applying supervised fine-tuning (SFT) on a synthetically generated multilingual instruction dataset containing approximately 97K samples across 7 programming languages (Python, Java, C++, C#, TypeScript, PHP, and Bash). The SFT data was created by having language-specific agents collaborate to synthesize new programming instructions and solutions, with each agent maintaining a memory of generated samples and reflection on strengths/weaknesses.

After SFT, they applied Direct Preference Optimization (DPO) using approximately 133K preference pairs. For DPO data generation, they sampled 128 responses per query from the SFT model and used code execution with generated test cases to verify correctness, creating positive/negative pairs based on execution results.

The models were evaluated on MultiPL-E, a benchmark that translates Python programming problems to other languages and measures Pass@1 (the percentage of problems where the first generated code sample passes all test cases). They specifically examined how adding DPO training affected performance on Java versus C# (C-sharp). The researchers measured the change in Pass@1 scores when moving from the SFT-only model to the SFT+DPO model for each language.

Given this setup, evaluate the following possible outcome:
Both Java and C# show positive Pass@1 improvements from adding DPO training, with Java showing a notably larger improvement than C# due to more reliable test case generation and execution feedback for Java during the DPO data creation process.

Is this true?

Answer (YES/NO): NO